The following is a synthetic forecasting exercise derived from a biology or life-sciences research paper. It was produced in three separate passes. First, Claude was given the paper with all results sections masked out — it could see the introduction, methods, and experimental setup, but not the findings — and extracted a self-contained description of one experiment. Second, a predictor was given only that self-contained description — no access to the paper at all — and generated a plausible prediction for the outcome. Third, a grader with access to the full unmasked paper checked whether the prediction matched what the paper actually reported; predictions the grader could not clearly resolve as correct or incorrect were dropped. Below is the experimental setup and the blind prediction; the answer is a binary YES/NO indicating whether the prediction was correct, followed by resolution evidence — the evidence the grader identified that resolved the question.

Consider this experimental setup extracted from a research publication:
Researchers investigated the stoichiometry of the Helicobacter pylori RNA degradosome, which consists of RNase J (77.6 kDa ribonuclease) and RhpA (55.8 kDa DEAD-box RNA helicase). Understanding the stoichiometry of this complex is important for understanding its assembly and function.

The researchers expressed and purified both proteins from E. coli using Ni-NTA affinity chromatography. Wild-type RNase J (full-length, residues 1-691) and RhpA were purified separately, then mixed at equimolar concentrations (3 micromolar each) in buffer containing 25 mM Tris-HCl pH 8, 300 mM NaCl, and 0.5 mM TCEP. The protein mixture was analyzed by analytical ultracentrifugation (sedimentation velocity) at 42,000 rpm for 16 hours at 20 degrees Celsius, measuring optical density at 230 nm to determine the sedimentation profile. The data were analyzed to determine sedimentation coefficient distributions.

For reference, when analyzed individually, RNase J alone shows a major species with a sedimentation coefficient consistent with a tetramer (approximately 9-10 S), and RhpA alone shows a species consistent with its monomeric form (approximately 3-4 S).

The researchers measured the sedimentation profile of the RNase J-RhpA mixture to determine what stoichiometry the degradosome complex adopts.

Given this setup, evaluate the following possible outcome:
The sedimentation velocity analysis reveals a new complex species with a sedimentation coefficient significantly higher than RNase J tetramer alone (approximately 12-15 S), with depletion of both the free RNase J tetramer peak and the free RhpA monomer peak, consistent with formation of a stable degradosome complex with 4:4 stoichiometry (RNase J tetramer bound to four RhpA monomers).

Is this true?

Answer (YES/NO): NO